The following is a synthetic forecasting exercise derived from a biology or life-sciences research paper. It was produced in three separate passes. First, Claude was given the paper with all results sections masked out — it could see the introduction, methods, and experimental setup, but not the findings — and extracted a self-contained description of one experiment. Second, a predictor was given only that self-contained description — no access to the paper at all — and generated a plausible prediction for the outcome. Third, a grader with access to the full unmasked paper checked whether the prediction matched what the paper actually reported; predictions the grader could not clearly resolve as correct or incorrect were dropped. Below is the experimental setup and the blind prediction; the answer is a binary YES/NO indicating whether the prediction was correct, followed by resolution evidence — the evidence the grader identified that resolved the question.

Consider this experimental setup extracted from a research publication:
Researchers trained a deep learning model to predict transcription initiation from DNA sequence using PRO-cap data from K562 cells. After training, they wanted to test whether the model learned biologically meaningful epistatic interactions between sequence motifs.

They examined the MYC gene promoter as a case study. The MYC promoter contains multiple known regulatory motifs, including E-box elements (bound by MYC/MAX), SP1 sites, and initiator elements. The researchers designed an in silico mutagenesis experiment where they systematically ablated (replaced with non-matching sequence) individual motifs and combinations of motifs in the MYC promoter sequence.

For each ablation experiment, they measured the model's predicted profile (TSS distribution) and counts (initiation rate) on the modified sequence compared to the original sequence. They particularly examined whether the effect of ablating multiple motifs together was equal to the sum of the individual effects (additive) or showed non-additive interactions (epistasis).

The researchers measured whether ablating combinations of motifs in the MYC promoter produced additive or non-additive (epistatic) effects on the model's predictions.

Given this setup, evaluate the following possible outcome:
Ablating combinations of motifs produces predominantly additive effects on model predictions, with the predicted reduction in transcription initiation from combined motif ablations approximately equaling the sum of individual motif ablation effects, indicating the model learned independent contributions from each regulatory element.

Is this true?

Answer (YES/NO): NO